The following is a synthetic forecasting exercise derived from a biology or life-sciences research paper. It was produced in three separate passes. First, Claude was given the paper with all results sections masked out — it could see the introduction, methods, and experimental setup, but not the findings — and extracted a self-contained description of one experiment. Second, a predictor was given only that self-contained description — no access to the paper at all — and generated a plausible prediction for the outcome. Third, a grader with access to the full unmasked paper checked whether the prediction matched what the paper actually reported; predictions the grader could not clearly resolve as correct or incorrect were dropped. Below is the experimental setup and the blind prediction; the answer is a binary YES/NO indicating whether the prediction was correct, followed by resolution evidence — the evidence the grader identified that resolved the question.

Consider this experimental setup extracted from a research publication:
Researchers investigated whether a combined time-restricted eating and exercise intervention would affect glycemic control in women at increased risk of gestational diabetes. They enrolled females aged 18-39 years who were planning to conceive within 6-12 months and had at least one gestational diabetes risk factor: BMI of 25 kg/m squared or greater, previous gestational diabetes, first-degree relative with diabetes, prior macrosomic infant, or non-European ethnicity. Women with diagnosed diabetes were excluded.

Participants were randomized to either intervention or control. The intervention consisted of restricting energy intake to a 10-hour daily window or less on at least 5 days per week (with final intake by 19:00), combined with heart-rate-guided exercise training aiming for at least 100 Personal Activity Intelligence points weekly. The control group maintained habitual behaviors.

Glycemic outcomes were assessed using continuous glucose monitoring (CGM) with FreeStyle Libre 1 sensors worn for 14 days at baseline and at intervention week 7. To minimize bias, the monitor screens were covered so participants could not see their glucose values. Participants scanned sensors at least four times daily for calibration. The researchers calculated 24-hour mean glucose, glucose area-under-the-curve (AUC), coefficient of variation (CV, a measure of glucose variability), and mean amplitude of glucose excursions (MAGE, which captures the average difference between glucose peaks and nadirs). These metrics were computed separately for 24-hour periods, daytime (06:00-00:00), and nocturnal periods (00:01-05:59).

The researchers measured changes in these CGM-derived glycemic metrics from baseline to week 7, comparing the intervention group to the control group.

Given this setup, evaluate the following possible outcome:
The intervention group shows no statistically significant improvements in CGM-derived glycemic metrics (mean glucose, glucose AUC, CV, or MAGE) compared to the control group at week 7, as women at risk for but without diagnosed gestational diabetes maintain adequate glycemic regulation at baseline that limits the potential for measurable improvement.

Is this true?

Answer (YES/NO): YES